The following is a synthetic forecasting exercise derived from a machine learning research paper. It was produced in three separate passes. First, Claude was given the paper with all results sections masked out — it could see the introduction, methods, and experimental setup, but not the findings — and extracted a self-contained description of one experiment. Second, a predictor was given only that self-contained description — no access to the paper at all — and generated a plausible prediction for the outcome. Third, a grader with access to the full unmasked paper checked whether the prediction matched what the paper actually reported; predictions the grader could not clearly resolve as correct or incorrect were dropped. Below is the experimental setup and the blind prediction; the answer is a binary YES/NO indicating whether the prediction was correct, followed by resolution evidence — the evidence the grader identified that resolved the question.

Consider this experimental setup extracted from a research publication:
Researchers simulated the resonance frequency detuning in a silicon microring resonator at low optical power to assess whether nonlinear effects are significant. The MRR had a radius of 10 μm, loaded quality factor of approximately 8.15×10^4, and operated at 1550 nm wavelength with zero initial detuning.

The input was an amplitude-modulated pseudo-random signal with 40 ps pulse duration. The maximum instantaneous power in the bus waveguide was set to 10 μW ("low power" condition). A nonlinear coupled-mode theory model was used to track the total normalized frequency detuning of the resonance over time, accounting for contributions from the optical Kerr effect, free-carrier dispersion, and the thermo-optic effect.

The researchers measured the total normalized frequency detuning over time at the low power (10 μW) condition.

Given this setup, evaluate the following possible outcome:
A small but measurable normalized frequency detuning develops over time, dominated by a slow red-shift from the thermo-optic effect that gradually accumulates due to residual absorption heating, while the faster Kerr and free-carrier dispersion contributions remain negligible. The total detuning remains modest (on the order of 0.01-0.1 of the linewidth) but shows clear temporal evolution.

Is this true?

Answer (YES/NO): NO